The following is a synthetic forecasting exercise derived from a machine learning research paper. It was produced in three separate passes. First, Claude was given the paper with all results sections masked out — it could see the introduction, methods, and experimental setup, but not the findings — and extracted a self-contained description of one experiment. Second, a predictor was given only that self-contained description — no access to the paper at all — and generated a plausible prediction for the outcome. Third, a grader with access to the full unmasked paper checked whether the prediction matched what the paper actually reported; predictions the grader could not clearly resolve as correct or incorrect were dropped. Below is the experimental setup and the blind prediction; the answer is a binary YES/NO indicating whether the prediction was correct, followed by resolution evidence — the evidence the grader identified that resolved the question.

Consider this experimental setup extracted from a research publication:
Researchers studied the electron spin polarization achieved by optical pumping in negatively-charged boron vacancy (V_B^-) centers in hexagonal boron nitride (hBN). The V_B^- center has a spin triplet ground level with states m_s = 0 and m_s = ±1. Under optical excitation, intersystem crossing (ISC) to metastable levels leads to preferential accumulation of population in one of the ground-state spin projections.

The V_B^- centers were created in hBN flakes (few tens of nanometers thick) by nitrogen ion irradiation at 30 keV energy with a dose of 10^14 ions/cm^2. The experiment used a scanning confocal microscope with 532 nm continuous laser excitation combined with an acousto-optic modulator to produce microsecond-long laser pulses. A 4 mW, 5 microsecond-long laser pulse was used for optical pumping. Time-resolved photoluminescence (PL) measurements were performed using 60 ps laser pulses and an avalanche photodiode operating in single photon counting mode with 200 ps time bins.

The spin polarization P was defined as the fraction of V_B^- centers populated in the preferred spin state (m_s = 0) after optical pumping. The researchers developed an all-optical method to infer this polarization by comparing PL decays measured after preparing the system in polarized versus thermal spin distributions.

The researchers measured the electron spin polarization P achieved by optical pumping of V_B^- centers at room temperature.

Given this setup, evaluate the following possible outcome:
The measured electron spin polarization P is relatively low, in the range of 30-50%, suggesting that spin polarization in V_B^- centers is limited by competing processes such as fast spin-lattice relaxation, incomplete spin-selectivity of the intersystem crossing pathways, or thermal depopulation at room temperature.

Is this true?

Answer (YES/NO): NO